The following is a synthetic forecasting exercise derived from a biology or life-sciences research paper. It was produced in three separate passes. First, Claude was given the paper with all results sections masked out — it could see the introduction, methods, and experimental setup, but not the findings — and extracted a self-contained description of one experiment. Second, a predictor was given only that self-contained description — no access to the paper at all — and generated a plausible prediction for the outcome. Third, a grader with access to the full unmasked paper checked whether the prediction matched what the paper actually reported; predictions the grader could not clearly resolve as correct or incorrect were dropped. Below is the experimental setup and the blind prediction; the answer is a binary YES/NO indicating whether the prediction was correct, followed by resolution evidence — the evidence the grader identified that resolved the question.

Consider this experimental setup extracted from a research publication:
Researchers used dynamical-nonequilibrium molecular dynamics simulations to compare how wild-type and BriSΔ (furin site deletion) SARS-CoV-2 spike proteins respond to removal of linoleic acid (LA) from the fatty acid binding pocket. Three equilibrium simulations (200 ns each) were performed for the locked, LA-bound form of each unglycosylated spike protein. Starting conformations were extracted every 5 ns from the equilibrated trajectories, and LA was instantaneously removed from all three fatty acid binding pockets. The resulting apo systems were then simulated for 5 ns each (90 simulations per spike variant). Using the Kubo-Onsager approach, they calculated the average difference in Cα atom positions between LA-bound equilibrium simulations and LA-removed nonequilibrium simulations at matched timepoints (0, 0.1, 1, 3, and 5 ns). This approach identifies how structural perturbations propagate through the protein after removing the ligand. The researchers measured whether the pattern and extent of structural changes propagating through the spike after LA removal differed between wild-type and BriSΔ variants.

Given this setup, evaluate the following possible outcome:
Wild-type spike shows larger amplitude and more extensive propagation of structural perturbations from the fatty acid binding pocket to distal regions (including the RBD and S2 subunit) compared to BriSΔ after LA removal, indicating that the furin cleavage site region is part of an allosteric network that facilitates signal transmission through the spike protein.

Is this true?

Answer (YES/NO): NO